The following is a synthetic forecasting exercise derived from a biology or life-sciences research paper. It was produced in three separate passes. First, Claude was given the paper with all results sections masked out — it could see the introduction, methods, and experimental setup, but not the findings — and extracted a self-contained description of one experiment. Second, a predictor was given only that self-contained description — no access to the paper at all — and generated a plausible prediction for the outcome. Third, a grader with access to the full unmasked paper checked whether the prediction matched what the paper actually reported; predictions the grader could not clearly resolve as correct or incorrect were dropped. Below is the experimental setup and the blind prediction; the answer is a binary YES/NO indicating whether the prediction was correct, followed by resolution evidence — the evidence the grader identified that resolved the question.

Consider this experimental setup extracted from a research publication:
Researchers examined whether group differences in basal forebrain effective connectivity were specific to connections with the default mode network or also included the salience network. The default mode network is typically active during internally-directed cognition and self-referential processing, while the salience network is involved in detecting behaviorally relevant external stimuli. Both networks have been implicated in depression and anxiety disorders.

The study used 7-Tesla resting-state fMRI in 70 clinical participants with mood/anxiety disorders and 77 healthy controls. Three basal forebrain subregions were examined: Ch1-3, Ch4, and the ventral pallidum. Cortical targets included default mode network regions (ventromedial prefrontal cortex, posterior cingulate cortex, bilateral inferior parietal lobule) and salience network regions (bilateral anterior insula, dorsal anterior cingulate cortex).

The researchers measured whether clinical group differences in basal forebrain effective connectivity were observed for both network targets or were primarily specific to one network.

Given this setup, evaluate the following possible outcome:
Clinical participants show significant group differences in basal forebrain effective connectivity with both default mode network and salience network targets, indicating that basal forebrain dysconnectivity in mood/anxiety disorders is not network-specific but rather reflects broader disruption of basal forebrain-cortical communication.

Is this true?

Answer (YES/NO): YES